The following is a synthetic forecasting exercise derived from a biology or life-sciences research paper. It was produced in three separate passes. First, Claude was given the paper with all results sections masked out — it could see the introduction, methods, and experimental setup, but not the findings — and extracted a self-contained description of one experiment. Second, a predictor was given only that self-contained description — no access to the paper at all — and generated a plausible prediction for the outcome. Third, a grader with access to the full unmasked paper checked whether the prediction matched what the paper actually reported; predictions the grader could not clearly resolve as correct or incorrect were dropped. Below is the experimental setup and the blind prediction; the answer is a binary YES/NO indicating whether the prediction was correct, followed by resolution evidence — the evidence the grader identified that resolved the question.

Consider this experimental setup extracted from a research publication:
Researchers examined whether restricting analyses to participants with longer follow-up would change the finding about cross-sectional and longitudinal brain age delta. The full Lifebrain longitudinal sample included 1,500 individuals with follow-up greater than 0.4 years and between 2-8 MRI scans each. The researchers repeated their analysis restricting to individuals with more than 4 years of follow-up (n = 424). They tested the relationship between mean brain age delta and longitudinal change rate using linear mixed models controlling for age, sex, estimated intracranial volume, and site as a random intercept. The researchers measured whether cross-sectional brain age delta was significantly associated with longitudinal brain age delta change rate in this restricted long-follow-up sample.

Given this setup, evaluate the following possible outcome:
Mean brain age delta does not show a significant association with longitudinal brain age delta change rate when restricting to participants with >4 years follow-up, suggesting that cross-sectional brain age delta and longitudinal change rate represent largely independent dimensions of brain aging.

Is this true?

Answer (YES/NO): YES